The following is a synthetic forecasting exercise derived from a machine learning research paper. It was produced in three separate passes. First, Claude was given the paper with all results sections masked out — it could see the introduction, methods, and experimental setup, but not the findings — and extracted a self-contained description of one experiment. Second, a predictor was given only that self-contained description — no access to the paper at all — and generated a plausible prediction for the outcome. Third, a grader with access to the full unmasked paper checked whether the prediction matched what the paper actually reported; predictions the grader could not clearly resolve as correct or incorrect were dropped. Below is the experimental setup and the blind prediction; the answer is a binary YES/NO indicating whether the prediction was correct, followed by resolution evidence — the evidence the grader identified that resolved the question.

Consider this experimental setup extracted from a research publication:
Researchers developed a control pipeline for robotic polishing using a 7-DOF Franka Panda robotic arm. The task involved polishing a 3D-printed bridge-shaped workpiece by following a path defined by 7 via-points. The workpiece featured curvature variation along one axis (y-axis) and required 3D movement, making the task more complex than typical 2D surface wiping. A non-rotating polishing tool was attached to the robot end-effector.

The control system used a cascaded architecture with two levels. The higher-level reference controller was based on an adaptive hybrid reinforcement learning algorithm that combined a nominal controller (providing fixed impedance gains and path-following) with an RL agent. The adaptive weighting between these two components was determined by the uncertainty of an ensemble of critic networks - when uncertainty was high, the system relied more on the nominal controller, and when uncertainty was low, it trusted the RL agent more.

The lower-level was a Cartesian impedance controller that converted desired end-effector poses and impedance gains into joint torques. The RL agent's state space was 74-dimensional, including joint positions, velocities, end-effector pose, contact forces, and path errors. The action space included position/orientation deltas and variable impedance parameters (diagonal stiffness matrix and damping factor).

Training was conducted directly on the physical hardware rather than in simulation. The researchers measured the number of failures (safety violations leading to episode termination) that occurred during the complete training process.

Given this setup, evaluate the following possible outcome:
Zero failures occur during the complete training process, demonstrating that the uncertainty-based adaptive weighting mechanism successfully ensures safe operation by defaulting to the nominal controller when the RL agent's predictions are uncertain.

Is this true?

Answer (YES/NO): NO